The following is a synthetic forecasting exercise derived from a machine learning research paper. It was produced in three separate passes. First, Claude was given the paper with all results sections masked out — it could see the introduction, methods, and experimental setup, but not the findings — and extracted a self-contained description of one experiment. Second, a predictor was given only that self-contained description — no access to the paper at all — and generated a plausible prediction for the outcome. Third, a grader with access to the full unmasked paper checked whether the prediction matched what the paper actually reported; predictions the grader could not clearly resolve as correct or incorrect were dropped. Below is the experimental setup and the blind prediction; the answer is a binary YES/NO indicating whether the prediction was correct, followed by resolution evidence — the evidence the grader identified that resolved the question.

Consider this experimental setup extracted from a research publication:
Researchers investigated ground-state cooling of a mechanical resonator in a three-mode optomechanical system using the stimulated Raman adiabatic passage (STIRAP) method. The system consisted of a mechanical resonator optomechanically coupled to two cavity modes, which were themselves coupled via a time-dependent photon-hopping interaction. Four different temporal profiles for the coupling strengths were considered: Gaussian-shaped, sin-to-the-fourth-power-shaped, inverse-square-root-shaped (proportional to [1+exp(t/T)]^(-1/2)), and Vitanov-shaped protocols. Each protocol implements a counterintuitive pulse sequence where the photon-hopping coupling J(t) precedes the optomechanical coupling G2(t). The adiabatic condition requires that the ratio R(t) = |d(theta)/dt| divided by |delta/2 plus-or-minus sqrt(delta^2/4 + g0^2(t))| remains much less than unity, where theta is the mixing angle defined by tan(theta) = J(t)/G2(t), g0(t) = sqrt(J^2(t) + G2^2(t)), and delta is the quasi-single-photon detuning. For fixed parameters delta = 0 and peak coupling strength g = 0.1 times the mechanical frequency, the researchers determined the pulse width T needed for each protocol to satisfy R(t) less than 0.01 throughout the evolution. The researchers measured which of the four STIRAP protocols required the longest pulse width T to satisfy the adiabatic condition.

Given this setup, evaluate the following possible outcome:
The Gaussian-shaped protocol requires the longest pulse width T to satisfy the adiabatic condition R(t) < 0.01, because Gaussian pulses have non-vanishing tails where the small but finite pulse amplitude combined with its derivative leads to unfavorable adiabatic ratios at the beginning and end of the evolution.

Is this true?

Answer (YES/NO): NO